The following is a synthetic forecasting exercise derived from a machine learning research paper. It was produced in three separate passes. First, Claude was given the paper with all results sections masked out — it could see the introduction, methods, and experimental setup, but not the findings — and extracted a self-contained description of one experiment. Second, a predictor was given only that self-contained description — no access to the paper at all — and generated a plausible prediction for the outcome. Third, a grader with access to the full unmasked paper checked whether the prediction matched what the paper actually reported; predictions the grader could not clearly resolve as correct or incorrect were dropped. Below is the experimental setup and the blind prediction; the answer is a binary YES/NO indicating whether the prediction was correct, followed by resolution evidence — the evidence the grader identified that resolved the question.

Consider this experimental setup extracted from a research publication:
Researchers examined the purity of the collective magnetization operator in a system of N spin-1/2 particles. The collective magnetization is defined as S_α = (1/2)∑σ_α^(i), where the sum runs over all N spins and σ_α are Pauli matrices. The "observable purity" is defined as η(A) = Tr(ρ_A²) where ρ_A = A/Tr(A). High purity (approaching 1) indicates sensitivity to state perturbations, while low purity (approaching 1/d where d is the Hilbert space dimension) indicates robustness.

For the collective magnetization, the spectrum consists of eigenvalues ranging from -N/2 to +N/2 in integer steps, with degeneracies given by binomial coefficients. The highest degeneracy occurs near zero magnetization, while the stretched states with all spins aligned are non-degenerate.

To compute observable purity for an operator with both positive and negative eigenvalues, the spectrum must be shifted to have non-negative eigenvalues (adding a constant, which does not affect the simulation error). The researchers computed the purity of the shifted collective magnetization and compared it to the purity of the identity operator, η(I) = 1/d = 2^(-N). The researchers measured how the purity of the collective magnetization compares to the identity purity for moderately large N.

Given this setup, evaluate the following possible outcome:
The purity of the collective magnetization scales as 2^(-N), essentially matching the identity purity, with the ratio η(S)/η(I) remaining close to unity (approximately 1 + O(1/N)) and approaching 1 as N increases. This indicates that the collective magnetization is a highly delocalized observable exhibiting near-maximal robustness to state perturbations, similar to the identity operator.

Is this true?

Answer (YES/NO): YES